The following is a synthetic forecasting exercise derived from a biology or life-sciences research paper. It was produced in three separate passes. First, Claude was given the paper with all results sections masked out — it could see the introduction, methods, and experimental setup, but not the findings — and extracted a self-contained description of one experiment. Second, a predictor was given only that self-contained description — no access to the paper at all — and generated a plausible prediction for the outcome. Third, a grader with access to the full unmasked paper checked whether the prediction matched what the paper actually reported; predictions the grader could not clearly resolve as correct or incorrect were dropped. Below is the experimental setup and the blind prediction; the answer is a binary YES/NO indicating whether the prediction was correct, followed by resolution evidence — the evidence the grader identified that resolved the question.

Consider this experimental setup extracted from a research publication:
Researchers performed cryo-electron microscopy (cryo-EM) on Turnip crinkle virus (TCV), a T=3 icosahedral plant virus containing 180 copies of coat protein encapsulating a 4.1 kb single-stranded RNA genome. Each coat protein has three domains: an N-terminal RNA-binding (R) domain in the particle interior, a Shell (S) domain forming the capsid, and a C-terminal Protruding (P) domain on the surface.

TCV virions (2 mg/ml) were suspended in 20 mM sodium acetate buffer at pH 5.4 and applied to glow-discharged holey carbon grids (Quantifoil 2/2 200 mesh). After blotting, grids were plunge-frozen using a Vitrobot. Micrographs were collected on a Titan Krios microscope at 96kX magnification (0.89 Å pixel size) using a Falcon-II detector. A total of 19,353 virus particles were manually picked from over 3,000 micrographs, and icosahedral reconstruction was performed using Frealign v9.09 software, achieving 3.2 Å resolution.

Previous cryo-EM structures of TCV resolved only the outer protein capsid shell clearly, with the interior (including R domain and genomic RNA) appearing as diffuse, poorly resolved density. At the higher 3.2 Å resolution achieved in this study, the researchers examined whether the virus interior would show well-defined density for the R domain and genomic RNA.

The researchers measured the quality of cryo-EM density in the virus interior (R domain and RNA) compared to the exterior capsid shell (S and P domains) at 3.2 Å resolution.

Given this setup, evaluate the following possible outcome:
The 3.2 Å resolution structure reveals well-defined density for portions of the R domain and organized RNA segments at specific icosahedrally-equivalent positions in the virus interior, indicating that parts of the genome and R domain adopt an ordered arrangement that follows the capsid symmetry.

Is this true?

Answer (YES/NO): NO